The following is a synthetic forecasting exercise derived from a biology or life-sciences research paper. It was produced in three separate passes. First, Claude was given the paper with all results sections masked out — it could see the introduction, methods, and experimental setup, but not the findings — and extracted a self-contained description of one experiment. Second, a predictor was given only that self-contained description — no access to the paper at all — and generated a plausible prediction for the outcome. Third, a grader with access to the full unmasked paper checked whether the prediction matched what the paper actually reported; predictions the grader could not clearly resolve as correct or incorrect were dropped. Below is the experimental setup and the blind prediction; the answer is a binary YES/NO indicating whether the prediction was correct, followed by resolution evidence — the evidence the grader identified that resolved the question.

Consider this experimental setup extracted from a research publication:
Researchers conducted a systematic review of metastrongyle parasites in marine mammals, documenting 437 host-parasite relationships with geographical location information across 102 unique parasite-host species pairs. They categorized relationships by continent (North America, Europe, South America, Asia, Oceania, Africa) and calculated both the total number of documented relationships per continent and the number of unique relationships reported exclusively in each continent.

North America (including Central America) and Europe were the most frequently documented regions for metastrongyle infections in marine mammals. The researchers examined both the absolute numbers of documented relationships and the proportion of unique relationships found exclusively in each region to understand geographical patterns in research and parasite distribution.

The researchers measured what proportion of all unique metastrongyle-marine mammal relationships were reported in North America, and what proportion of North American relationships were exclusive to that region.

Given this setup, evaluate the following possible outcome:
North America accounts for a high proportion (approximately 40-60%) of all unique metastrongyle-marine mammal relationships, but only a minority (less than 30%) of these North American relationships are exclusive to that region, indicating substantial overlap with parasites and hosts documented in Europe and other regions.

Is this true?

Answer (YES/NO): NO